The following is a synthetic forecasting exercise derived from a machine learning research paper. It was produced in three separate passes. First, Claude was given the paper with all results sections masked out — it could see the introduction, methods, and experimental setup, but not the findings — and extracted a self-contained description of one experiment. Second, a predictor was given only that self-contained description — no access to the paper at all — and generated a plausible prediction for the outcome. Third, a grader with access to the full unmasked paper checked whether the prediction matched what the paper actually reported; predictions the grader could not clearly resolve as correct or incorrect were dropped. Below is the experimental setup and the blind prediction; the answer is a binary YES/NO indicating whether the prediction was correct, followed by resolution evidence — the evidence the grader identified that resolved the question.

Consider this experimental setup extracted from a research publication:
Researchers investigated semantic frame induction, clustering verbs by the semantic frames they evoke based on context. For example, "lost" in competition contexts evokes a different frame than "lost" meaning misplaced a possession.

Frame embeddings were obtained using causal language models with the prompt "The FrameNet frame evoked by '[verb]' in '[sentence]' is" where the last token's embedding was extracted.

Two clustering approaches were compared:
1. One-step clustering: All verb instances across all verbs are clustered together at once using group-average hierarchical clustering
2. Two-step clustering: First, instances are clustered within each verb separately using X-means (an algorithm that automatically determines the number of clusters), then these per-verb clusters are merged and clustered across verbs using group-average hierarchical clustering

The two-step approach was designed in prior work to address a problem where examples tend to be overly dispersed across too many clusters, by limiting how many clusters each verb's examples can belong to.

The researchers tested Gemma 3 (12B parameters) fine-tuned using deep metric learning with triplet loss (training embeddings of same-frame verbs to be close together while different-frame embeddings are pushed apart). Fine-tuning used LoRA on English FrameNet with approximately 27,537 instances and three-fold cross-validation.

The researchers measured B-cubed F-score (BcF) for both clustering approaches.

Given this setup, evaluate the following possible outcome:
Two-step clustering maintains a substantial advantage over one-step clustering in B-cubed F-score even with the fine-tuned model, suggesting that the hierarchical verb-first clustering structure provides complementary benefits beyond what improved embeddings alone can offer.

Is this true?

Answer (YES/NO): NO